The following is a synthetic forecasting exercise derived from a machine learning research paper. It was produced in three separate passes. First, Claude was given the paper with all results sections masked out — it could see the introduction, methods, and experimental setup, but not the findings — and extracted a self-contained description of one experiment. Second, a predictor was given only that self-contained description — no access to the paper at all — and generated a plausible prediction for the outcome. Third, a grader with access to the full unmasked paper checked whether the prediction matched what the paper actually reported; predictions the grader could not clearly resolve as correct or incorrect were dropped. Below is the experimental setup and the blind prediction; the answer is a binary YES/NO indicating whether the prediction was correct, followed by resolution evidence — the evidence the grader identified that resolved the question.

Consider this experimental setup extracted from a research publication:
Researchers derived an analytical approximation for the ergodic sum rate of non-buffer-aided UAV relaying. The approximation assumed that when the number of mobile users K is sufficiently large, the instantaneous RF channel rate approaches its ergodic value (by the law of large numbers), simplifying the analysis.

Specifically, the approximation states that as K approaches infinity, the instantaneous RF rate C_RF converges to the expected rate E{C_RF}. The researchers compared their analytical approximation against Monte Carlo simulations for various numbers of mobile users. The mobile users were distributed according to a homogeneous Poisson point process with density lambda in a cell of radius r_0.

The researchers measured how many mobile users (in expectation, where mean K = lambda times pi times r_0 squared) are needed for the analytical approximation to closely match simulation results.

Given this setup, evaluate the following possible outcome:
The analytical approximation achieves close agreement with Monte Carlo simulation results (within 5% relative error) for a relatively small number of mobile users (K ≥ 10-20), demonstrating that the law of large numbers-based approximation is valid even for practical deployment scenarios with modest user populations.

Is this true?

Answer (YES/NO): NO